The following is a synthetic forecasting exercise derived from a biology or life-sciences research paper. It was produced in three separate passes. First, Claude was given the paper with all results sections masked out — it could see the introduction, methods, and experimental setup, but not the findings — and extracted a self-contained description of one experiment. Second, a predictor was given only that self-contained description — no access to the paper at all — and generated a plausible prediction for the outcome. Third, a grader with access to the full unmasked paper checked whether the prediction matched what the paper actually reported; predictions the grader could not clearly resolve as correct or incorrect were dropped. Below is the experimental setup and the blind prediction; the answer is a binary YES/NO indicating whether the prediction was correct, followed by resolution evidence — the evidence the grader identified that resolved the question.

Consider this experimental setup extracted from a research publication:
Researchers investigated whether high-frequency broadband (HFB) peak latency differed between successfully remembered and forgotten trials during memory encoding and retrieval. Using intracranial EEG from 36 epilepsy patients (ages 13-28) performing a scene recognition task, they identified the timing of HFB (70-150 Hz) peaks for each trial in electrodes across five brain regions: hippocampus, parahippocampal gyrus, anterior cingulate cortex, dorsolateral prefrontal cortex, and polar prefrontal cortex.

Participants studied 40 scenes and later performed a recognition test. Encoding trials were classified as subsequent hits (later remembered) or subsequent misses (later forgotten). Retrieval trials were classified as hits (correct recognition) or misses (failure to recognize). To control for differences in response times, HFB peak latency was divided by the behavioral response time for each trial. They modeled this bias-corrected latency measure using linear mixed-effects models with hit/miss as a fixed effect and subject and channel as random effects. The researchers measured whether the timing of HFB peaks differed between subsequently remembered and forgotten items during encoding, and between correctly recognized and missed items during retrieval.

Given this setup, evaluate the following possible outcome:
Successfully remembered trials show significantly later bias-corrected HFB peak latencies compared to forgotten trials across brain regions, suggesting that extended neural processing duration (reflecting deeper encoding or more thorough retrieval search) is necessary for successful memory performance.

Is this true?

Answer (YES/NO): NO